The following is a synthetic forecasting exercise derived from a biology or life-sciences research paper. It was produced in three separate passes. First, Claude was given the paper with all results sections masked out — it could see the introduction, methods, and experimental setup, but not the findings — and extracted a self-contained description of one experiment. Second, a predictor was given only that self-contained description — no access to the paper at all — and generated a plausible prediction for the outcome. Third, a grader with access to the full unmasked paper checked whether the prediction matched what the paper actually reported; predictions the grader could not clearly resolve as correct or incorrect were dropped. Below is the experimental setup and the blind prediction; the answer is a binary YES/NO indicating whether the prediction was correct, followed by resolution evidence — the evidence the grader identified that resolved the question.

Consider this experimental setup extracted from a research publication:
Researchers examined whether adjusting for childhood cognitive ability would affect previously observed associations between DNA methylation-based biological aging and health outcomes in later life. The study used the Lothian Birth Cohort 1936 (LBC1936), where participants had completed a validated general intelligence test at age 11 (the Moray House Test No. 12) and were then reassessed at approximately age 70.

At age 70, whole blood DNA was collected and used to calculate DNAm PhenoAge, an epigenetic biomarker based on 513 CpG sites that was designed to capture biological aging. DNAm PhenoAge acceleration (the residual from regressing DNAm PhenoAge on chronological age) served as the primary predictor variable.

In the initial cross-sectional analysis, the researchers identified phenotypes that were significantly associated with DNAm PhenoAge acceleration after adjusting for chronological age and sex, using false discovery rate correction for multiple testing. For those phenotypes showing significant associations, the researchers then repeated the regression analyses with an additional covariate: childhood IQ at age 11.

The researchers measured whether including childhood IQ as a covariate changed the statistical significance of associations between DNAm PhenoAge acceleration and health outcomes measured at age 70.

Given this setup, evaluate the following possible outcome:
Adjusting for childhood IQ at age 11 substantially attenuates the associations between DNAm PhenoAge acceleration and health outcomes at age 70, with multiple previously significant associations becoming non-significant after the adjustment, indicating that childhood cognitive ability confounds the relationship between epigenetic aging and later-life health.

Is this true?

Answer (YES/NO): YES